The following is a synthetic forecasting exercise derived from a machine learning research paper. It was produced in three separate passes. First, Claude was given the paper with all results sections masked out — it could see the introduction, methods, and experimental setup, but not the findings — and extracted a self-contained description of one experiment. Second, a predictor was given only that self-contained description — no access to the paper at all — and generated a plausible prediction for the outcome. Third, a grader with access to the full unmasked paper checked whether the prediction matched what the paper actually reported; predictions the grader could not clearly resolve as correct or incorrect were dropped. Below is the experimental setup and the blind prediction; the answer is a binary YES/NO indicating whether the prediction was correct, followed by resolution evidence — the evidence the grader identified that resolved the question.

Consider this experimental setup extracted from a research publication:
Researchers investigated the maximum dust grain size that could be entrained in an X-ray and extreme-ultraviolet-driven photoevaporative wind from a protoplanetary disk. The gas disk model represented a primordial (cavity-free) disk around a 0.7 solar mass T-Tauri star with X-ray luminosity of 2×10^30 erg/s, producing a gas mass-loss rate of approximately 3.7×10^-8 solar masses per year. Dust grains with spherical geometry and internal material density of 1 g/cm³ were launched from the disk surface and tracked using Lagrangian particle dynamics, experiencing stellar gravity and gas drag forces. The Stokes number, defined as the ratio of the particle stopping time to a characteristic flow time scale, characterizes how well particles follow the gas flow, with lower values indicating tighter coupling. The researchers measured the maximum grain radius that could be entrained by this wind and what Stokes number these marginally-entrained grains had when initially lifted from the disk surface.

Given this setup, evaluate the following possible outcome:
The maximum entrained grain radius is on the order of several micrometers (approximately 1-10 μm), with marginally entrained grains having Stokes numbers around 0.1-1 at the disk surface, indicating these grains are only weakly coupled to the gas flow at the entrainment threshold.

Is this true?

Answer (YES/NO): NO